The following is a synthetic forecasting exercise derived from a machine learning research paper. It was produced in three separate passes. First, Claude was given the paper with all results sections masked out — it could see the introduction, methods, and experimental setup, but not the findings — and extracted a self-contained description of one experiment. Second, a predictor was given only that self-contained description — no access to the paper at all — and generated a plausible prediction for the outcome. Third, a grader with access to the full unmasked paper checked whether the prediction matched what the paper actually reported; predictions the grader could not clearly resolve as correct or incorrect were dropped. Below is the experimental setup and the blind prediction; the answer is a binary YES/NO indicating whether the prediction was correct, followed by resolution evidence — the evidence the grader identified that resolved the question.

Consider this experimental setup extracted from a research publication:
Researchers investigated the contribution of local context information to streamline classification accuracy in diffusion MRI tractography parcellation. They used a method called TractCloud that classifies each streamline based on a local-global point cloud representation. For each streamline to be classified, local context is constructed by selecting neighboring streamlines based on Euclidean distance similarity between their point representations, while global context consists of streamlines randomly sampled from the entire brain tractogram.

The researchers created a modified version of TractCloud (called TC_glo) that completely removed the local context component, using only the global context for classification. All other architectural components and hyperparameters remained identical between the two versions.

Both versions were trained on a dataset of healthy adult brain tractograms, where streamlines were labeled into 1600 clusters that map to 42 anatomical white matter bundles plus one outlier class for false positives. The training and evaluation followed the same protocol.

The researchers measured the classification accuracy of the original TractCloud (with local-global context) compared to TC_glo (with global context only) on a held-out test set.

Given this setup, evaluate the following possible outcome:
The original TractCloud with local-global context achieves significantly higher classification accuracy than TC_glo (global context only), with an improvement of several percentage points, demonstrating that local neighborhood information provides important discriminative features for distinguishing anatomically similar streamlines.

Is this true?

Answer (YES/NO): NO